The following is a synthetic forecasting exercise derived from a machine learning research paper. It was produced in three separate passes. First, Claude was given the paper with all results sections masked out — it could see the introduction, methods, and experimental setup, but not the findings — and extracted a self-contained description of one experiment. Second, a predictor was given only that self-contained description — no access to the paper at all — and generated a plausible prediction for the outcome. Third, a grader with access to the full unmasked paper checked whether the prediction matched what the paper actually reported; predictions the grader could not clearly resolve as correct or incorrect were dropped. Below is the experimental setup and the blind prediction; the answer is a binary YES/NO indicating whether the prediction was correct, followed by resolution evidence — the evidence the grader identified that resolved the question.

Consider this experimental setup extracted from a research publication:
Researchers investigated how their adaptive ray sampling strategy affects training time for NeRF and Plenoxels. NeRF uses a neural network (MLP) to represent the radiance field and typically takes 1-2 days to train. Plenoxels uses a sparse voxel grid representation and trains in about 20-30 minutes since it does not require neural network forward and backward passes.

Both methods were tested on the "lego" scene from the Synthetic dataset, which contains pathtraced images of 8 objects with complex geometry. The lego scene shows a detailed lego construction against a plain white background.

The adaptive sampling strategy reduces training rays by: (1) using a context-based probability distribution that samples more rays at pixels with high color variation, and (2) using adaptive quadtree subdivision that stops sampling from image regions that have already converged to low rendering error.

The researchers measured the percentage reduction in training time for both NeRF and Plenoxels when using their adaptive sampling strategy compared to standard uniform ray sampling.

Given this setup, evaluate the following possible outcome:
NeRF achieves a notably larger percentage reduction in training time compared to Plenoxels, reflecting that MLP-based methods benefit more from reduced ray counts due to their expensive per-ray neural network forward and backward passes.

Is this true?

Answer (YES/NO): NO